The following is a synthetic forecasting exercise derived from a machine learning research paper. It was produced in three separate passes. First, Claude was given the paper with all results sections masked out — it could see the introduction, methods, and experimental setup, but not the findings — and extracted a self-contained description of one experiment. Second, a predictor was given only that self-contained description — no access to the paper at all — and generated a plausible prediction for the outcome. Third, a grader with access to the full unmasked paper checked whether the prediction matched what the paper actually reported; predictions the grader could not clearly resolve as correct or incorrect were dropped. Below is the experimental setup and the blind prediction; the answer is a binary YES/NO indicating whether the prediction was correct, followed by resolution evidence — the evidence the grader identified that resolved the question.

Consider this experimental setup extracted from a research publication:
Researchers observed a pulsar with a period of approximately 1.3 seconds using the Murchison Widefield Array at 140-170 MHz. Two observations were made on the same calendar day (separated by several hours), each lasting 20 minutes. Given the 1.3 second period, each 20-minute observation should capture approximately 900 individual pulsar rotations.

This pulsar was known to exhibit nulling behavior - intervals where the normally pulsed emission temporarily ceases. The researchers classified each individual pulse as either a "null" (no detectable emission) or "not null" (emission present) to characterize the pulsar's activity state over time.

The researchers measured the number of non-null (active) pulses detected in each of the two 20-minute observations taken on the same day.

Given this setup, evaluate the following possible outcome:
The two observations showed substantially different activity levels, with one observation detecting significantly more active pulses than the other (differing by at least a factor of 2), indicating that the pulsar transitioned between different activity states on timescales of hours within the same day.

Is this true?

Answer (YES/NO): NO